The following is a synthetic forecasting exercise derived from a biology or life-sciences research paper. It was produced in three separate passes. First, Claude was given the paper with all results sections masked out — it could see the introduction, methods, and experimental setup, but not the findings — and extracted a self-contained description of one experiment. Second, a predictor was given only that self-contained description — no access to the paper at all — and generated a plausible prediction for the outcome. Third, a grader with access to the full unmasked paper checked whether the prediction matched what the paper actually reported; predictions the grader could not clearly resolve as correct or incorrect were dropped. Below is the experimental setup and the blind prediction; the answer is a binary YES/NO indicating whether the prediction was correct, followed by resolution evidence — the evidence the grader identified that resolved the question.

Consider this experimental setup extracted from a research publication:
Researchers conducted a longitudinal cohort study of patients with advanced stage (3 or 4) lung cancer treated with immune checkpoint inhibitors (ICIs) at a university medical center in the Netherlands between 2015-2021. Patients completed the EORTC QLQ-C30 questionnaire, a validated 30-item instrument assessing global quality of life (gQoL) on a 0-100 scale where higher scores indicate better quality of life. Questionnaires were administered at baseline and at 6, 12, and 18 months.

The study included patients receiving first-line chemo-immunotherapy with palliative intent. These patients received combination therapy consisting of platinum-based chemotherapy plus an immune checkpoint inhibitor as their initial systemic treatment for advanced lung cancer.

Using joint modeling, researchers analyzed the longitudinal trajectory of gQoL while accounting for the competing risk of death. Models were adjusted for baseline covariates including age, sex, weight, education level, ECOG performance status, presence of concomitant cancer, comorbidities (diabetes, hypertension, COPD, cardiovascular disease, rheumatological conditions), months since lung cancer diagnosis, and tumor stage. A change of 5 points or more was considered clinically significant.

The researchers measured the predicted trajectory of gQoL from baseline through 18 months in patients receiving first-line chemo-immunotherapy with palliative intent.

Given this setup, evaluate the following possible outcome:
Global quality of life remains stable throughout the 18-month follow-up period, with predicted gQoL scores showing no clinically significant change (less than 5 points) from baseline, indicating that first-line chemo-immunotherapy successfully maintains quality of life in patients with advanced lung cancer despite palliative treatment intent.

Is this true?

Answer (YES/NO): NO